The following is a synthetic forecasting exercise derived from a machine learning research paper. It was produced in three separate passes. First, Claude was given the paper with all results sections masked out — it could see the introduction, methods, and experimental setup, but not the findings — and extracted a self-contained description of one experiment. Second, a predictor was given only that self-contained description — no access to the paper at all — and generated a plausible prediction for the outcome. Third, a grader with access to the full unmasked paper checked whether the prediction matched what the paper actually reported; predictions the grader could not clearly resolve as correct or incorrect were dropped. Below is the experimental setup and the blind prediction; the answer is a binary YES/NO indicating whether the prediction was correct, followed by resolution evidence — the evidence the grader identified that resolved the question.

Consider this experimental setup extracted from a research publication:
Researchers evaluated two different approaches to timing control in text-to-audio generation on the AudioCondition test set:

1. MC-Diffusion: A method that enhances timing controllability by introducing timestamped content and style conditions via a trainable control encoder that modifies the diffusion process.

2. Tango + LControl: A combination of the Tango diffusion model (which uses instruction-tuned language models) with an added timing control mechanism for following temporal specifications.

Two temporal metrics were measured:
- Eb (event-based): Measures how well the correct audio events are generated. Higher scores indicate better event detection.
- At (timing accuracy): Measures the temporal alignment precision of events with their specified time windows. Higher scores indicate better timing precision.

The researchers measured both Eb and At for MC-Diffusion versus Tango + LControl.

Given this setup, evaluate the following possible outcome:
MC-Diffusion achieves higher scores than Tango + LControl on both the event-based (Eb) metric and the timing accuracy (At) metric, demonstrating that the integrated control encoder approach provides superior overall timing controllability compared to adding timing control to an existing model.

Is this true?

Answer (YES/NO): NO